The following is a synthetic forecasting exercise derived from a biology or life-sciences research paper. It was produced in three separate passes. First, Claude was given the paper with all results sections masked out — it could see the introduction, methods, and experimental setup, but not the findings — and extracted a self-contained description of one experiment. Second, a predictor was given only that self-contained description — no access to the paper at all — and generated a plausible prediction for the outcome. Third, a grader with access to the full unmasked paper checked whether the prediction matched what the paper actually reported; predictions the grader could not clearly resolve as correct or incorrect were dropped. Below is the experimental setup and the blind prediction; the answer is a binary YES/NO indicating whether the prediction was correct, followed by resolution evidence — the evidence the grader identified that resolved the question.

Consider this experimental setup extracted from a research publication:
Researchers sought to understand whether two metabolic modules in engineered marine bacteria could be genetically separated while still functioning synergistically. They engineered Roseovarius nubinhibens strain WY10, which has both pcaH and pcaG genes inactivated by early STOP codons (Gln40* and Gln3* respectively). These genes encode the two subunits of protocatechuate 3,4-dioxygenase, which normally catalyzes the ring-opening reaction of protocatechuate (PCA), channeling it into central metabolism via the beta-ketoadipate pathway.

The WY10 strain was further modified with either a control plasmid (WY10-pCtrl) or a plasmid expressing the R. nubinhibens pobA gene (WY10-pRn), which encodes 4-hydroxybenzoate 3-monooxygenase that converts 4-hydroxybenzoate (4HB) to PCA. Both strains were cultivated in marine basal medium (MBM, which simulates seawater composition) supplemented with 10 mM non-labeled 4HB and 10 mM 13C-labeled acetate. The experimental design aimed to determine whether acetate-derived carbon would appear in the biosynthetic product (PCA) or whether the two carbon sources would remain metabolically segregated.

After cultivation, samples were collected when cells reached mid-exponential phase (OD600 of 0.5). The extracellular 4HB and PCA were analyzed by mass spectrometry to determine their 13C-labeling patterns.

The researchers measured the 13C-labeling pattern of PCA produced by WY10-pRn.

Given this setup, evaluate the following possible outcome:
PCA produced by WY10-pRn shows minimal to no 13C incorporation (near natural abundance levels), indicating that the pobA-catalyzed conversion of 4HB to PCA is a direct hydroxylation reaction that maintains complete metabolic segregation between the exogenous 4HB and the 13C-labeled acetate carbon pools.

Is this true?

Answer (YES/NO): YES